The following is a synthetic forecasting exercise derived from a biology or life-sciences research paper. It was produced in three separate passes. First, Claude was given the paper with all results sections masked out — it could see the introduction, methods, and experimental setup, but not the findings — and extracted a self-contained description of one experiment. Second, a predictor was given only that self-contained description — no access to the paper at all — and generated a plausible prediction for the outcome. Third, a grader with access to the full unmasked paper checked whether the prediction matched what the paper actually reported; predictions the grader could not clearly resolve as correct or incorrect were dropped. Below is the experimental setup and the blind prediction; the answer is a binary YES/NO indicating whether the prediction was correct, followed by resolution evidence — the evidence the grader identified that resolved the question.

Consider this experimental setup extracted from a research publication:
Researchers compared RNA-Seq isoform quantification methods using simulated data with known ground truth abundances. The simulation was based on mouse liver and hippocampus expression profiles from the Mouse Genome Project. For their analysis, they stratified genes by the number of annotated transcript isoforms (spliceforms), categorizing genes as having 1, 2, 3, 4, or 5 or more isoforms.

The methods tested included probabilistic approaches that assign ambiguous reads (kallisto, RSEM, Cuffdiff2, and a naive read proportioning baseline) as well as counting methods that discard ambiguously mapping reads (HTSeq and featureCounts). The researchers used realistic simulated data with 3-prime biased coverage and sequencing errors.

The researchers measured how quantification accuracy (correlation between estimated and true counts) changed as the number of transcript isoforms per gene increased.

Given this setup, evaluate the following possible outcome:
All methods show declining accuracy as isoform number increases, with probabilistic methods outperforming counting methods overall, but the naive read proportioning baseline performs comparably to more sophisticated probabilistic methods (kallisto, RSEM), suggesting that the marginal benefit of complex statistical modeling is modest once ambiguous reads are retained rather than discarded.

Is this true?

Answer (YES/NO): NO